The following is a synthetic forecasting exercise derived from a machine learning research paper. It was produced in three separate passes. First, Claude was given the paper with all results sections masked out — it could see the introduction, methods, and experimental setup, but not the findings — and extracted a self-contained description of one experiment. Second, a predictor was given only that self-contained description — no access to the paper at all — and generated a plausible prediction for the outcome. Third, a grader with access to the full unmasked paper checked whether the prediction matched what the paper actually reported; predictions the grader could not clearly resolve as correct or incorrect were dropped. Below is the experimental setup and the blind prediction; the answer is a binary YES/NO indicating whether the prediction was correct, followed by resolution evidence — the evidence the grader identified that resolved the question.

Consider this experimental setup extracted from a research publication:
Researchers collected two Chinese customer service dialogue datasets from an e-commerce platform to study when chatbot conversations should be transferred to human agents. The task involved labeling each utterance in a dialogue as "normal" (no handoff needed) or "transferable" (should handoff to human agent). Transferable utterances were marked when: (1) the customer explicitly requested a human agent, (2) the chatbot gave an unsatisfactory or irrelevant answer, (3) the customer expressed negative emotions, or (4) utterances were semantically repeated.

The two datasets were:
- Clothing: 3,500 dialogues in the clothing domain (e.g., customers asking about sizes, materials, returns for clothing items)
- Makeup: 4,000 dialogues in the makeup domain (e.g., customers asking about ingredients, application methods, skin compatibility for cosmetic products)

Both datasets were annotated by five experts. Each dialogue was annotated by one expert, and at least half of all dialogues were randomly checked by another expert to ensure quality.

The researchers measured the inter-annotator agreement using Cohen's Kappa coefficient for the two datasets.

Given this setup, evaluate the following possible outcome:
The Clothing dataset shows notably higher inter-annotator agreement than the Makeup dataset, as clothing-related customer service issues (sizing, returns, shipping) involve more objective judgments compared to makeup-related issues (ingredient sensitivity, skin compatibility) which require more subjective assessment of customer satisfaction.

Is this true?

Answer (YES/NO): NO